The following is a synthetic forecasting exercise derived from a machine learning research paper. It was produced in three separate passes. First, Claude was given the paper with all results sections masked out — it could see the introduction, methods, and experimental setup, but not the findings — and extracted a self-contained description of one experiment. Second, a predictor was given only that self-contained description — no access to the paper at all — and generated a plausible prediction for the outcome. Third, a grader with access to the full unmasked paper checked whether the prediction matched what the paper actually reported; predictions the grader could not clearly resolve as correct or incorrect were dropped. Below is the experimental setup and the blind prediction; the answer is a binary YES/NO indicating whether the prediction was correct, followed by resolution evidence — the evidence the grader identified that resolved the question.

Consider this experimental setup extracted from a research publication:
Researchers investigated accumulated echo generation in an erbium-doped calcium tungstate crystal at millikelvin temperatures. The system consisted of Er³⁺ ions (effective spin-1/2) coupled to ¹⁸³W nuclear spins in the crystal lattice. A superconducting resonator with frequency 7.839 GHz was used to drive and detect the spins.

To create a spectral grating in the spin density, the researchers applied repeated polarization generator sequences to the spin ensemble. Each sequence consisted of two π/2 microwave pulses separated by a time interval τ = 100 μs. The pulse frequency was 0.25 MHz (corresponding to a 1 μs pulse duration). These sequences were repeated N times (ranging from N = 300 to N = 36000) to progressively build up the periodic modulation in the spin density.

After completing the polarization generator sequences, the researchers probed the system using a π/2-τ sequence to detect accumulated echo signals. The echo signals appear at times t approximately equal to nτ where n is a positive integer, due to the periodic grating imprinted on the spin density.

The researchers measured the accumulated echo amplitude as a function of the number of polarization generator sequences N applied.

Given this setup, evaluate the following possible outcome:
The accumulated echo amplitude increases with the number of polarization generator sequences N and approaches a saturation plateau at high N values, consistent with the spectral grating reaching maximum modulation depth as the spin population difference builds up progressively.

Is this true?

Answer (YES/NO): YES